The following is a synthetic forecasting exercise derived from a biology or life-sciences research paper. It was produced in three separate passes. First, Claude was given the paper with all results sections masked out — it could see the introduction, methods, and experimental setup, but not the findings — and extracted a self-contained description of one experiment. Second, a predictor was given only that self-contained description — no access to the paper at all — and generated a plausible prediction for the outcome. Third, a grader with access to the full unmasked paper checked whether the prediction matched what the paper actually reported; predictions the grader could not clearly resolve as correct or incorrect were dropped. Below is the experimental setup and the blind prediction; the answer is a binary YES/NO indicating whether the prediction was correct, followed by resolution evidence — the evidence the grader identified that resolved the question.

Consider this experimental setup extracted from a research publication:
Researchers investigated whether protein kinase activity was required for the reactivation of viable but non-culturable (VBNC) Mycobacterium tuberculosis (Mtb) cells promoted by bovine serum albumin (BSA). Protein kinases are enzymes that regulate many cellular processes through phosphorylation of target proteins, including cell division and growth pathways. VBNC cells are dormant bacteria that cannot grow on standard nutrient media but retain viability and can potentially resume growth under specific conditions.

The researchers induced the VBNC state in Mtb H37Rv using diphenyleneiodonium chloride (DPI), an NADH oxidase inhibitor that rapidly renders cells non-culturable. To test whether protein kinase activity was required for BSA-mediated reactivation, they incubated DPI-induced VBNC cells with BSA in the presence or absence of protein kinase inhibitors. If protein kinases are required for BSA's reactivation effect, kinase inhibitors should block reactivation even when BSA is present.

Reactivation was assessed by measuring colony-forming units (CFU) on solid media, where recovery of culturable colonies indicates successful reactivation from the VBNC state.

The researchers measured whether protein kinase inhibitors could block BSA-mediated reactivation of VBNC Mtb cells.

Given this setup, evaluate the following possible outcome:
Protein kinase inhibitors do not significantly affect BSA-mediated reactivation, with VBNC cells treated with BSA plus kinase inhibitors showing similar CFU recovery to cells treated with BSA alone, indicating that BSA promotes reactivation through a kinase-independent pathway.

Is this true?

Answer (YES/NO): NO